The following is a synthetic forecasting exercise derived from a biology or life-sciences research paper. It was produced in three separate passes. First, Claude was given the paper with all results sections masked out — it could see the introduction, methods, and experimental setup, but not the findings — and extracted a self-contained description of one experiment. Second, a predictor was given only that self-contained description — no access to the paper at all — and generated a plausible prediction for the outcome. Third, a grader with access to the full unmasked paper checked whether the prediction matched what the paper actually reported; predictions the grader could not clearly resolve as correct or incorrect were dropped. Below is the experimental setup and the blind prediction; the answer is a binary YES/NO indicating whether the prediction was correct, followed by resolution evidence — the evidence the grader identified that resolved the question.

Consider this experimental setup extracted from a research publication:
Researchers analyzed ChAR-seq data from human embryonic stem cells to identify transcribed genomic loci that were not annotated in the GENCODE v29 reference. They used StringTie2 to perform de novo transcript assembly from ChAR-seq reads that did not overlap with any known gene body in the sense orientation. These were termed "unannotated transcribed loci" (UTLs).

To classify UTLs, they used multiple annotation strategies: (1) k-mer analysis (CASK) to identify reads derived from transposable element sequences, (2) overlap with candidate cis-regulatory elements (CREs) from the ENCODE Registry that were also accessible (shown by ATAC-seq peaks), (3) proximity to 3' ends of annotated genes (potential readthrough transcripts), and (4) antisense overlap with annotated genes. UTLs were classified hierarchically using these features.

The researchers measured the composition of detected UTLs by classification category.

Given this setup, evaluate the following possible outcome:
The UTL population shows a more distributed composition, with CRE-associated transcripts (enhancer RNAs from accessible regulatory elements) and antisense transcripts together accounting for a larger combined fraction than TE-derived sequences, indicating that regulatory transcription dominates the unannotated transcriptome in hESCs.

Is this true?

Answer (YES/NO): NO